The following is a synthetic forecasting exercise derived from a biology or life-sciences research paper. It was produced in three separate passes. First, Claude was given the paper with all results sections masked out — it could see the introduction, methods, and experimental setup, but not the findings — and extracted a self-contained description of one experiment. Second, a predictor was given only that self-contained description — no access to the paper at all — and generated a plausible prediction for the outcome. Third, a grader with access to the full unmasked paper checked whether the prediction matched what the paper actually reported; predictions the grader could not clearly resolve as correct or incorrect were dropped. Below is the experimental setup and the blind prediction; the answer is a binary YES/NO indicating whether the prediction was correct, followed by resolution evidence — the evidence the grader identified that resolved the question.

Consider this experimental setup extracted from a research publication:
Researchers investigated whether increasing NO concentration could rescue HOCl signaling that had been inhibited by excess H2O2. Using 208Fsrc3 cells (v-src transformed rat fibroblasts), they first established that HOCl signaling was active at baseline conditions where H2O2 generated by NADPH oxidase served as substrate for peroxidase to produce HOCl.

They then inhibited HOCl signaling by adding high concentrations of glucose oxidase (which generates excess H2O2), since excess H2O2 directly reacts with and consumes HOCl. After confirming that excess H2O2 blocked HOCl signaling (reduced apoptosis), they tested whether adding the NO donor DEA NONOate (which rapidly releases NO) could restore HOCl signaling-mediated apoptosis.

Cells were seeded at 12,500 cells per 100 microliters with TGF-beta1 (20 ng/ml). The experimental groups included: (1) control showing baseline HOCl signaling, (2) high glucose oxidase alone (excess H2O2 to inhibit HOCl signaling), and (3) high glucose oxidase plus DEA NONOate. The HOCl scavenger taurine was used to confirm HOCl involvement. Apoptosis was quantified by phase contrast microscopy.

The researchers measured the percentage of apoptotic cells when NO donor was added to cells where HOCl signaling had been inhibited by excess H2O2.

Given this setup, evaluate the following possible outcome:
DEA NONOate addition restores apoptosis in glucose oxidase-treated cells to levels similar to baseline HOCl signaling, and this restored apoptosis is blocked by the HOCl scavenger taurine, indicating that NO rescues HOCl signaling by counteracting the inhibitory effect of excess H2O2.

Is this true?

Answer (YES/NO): YES